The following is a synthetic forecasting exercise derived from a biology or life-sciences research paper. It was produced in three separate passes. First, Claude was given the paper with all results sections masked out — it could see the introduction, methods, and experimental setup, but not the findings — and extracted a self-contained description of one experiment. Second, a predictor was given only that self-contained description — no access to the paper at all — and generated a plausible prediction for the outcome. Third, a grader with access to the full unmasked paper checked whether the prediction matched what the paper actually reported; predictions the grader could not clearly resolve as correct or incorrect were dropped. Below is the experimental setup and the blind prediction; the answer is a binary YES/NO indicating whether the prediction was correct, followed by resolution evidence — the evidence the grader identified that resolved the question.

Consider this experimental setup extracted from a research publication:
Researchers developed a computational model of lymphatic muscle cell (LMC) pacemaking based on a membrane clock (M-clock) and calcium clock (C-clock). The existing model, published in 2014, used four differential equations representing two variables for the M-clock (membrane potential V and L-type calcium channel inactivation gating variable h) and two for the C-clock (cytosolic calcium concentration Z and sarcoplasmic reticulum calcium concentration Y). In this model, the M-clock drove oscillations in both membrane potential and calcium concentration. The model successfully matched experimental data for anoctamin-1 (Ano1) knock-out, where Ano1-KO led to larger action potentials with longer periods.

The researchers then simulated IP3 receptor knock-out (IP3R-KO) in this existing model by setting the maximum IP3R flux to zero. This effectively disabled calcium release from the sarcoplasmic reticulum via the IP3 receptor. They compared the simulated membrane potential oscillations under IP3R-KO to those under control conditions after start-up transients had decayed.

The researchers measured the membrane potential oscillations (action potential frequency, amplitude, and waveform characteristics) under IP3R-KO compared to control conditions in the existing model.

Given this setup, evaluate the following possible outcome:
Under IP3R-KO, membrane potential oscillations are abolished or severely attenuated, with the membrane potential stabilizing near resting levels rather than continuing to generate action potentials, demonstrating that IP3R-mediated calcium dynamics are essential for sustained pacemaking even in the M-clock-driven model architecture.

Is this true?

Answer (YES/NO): NO